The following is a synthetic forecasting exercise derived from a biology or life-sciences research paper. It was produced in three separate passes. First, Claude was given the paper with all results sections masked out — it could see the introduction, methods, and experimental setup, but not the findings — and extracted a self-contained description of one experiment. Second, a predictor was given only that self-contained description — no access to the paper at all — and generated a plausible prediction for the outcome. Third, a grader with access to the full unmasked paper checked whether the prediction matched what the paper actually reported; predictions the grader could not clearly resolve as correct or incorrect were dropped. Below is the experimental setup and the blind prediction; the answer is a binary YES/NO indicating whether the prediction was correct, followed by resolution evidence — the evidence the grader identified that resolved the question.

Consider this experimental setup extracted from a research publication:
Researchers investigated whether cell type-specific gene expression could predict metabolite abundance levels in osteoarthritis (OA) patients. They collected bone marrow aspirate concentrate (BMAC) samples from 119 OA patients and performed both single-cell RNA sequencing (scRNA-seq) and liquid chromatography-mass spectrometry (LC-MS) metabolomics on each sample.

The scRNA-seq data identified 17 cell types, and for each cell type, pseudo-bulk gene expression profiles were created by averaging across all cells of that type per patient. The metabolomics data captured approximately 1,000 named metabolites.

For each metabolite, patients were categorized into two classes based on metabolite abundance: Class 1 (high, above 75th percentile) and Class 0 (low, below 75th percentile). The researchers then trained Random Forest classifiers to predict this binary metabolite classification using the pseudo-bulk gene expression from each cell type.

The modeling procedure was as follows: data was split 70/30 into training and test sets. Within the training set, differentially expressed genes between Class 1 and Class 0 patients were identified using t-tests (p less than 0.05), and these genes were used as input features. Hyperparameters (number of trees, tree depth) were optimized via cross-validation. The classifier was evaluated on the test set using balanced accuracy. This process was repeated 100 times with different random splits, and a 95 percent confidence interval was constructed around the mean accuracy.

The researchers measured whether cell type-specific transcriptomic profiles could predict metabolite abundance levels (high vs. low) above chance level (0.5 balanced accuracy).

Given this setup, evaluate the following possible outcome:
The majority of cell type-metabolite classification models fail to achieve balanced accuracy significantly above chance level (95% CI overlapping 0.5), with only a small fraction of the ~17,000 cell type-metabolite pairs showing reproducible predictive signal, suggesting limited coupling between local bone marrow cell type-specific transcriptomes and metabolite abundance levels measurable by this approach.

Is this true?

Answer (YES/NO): YES